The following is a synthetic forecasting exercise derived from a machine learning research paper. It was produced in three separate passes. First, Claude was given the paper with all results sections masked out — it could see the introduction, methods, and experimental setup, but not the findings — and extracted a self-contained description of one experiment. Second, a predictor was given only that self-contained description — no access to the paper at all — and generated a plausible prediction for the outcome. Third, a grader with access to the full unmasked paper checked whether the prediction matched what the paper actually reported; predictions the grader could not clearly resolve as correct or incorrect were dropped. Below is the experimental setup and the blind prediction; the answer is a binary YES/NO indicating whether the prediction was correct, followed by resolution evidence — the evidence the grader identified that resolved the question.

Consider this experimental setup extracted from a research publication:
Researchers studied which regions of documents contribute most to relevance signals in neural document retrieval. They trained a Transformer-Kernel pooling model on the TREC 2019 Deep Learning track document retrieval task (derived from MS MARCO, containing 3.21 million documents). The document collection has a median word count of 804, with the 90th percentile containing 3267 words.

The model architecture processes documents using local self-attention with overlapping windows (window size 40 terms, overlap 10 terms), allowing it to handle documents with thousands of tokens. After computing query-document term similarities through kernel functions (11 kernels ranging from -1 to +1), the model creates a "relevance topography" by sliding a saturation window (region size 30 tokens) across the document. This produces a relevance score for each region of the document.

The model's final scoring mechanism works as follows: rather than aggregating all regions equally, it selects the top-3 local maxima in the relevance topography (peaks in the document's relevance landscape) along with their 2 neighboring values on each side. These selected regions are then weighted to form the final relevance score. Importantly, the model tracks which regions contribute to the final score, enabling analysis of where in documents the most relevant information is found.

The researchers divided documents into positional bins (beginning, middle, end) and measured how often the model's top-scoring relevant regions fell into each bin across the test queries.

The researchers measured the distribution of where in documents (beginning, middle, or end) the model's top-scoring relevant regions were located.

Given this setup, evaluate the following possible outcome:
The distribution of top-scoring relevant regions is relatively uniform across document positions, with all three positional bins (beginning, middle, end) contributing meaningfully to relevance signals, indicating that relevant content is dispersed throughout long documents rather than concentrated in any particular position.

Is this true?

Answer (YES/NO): NO